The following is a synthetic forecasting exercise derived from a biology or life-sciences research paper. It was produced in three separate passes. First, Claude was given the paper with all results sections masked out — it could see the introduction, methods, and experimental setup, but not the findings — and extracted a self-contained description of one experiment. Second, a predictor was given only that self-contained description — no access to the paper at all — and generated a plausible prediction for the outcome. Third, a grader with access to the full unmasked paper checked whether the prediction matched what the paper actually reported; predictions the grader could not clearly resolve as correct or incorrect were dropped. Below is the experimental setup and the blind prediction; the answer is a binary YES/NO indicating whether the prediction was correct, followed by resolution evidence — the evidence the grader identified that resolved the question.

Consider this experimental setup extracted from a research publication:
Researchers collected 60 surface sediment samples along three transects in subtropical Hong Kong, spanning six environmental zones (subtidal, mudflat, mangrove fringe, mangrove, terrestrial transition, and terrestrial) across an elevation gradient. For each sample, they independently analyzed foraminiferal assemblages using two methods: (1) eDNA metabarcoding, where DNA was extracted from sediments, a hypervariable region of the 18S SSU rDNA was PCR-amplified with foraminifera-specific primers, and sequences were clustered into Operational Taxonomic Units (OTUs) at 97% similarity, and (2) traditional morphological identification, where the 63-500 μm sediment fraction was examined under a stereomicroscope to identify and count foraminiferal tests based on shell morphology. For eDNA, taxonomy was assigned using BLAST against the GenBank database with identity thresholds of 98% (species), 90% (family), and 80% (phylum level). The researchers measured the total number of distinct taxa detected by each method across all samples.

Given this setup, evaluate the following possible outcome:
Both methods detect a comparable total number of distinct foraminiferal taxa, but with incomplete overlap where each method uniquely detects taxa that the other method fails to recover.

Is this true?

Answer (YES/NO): NO